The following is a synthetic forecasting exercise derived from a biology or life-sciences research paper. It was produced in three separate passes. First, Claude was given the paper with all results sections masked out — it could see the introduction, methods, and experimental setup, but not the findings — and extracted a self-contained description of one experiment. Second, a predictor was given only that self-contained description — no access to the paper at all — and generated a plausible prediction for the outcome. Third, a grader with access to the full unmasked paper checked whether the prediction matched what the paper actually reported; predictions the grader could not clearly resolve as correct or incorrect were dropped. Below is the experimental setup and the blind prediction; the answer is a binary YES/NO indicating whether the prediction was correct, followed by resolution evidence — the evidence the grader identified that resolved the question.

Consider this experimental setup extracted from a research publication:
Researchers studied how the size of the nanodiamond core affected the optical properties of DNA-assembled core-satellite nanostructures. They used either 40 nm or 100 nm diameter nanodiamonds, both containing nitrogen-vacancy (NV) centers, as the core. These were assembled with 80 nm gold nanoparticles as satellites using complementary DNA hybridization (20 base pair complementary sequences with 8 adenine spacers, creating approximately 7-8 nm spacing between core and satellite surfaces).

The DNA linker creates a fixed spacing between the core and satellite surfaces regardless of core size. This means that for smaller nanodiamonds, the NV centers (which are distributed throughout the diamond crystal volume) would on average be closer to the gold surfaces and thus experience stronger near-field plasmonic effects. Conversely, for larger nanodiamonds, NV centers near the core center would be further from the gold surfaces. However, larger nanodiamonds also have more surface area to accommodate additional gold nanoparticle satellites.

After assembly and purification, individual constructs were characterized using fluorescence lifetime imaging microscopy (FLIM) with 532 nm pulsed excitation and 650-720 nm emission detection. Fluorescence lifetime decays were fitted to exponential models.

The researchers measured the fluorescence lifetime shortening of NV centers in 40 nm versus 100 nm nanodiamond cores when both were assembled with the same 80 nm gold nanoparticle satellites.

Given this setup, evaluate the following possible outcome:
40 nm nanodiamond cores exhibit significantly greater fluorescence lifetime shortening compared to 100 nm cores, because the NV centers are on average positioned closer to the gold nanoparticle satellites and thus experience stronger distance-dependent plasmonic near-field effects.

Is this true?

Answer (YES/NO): YES